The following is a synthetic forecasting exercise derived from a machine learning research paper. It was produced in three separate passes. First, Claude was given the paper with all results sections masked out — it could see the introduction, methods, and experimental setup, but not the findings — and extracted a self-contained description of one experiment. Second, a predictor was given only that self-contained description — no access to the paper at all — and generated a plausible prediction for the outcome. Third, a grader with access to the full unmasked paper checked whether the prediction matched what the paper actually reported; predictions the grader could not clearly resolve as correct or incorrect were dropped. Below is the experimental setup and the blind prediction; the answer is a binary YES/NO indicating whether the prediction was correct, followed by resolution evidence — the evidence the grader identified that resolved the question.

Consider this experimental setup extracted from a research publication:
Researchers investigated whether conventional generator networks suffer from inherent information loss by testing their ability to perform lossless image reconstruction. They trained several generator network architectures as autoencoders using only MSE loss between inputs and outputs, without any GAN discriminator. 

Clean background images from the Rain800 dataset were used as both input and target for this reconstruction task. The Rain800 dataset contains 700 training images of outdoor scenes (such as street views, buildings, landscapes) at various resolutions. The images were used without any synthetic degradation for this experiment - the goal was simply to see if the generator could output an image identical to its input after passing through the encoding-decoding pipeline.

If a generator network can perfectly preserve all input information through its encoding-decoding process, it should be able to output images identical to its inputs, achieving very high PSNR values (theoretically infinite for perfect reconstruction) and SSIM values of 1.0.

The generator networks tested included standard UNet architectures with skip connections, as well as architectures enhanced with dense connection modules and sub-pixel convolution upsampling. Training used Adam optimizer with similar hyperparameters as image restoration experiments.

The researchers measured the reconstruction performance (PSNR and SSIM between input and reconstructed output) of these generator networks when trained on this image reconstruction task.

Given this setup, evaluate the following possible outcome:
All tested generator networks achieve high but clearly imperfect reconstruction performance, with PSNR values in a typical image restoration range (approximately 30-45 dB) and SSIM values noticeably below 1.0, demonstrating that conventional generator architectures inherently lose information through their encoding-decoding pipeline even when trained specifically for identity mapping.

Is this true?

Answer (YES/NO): NO